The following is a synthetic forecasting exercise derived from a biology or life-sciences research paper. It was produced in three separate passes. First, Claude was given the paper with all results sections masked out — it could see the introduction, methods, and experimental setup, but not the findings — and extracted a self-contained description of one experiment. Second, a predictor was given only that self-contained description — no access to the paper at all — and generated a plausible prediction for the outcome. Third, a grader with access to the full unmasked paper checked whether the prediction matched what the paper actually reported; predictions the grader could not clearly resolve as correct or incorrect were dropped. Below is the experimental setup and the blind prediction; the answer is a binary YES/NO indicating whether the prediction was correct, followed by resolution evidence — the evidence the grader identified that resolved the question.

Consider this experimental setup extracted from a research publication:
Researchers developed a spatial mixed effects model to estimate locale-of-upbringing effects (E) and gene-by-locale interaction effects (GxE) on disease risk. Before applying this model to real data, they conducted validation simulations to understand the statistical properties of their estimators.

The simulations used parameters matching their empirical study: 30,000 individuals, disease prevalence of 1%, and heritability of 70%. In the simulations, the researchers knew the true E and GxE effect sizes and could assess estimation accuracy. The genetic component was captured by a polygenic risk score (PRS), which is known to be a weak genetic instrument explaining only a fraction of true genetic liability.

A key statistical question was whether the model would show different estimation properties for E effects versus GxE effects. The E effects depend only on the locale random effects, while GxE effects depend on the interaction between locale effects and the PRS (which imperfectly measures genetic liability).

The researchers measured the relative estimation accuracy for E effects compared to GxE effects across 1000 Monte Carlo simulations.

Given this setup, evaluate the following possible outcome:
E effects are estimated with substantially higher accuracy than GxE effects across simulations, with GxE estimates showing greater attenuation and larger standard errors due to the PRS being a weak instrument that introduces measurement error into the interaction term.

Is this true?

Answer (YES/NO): YES